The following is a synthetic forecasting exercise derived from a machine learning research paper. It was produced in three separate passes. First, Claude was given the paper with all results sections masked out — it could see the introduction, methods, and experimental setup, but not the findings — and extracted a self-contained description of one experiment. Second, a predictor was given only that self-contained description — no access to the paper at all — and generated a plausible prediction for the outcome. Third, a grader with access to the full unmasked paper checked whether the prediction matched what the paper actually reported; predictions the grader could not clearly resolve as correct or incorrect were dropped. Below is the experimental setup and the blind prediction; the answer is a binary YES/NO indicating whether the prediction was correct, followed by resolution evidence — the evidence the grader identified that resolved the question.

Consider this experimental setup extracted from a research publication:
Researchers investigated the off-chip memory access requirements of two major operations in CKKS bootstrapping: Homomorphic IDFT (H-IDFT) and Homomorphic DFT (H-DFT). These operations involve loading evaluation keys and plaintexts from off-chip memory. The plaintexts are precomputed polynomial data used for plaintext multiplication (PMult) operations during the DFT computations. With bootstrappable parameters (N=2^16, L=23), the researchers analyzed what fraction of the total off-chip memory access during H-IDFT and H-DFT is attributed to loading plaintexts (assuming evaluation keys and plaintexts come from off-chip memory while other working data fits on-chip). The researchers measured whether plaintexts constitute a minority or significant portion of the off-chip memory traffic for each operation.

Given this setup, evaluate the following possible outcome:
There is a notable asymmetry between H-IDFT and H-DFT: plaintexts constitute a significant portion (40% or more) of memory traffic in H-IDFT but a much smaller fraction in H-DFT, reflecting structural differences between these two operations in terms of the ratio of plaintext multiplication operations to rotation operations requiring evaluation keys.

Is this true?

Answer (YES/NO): NO